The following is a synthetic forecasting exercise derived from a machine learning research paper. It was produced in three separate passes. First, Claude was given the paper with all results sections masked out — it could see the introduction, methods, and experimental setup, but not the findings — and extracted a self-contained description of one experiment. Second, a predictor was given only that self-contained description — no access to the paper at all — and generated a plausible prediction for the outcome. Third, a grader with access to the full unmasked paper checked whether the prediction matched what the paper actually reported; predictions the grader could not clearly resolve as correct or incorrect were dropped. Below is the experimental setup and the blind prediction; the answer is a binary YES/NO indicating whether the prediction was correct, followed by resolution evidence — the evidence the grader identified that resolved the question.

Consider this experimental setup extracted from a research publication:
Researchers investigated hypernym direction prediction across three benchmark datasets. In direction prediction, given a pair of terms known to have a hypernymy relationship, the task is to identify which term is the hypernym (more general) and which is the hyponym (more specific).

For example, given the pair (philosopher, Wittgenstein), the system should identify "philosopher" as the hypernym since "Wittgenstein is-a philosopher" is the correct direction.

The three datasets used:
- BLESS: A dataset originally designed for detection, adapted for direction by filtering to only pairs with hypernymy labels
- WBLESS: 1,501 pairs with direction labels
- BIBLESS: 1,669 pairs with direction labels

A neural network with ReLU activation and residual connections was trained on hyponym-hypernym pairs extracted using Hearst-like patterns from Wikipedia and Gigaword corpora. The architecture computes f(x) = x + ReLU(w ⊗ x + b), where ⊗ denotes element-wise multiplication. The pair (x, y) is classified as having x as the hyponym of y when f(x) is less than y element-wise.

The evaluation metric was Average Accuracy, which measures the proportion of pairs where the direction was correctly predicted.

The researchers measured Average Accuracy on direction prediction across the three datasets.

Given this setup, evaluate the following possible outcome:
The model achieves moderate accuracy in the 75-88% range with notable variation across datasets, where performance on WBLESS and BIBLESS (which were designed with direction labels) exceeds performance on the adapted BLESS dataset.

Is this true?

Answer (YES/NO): NO